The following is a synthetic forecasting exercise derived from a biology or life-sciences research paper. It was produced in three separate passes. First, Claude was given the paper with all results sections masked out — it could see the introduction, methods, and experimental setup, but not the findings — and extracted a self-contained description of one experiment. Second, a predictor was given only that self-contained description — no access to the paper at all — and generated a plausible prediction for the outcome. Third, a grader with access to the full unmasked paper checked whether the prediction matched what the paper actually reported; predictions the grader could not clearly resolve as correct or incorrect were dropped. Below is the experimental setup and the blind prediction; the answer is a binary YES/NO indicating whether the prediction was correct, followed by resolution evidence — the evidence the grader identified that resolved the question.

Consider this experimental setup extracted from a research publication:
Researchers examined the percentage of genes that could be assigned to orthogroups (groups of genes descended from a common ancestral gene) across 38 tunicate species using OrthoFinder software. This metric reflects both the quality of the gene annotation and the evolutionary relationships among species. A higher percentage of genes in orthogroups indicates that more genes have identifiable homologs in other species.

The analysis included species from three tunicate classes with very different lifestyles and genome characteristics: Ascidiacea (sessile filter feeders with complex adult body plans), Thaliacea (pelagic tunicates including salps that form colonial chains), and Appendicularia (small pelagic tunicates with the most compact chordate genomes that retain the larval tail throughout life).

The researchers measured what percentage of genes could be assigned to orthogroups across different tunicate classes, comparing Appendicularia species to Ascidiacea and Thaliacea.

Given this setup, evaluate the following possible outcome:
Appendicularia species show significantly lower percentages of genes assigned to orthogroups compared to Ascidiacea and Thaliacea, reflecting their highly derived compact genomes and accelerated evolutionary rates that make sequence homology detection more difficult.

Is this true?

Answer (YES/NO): NO